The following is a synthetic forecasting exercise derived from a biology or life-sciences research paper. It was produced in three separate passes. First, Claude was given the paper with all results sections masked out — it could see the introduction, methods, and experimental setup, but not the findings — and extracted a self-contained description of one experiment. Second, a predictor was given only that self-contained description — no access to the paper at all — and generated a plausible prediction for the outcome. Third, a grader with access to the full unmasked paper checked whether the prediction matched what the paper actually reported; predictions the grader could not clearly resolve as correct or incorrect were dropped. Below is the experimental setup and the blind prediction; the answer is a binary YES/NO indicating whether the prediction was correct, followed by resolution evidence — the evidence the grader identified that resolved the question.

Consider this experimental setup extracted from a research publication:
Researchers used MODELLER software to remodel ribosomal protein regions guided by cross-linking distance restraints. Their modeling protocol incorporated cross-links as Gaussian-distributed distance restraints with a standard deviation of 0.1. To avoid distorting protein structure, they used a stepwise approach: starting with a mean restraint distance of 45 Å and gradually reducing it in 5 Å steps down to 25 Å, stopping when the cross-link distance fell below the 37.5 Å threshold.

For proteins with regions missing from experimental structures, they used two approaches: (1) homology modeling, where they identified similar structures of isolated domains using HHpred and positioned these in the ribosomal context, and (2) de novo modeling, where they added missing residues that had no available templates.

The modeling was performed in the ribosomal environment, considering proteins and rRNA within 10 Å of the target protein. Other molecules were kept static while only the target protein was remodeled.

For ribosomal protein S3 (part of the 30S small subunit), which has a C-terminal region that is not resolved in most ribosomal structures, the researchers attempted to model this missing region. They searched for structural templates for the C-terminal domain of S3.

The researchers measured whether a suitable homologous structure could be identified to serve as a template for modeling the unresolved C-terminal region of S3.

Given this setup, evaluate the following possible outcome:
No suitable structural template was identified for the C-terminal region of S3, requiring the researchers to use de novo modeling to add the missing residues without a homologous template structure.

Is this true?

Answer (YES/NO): NO